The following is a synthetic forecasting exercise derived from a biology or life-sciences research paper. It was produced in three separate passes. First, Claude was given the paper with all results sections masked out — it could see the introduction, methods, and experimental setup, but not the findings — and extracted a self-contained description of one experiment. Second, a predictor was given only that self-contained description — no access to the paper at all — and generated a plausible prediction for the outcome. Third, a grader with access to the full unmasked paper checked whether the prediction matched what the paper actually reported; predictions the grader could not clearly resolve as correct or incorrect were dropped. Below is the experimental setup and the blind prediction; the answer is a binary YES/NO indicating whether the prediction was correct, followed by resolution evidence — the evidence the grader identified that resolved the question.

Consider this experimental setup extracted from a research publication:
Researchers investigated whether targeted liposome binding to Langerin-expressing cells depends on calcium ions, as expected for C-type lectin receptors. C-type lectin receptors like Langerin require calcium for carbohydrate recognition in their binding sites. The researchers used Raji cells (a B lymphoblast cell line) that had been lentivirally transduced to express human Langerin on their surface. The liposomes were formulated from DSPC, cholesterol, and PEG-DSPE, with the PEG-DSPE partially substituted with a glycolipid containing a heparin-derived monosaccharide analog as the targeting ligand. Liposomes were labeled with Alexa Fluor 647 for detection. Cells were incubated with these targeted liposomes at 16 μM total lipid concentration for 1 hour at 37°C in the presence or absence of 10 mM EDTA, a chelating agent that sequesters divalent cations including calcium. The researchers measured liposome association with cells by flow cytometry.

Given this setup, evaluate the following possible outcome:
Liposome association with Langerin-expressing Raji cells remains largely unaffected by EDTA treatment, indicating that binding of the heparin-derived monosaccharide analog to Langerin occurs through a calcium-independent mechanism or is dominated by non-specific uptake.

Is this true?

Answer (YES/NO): NO